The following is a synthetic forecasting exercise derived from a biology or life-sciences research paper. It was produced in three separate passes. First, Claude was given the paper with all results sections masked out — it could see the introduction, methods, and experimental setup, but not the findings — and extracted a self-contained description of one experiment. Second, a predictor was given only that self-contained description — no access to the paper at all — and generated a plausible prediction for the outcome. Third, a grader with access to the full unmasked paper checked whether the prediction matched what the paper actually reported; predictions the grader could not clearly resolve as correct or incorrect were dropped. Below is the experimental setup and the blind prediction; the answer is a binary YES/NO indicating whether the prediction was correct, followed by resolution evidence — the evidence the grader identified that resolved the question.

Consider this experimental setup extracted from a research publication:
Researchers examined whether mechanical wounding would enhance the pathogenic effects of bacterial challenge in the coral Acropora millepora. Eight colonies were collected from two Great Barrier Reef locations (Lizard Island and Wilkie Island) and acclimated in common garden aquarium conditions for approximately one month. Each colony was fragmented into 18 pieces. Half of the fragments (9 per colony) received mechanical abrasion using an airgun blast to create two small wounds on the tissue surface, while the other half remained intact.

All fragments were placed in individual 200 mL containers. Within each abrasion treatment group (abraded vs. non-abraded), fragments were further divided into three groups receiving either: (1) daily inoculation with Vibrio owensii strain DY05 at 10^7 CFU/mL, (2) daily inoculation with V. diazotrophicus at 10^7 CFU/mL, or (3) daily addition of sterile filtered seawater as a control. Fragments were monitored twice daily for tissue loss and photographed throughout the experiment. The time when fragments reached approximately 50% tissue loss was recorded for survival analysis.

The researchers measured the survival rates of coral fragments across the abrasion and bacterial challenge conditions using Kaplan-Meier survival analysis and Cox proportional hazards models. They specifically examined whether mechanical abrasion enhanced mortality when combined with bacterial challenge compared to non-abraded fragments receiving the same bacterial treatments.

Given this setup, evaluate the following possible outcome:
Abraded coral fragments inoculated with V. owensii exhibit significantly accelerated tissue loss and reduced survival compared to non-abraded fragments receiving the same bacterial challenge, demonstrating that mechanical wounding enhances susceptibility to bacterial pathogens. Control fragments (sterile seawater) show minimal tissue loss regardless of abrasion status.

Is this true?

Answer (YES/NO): NO